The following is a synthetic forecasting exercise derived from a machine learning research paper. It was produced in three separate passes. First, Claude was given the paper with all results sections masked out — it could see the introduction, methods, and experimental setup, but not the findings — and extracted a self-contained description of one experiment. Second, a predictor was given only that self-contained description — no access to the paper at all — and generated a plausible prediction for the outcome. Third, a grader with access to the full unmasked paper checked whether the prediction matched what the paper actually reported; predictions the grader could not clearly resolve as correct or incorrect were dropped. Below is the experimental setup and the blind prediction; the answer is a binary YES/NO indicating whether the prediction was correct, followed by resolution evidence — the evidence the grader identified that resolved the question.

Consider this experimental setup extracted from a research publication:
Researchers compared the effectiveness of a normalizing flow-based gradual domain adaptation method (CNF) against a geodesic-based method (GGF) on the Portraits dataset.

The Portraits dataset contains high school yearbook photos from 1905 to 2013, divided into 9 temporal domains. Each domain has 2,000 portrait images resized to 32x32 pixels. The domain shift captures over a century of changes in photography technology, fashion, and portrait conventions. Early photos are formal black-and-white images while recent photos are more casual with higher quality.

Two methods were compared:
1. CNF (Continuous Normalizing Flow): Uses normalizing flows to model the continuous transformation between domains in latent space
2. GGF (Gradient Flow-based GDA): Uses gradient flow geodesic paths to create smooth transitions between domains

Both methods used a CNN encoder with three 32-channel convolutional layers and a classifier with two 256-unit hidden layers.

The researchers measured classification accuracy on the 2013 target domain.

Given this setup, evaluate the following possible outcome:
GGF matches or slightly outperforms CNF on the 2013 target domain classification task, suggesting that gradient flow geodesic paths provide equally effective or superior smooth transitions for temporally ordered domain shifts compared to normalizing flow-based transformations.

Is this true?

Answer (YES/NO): YES